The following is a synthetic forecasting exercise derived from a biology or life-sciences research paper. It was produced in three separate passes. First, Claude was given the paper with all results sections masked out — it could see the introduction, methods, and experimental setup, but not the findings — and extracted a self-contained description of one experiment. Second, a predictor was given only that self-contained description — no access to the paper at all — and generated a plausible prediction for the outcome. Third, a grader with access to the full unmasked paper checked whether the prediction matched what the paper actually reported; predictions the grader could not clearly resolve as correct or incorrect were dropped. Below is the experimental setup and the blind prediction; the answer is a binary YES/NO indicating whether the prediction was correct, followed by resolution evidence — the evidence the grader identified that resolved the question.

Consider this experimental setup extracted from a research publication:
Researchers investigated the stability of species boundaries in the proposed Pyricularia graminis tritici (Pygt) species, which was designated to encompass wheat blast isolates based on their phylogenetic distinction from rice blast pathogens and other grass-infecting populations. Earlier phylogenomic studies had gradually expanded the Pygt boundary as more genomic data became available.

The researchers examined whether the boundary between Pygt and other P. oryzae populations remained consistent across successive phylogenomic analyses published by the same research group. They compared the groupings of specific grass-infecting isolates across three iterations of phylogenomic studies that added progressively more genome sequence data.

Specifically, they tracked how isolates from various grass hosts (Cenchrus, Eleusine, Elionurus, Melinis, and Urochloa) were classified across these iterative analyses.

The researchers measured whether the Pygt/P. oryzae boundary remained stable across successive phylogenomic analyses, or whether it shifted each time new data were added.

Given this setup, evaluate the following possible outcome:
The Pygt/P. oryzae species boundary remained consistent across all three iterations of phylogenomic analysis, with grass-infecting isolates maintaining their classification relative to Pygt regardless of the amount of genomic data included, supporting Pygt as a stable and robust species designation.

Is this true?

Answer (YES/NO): NO